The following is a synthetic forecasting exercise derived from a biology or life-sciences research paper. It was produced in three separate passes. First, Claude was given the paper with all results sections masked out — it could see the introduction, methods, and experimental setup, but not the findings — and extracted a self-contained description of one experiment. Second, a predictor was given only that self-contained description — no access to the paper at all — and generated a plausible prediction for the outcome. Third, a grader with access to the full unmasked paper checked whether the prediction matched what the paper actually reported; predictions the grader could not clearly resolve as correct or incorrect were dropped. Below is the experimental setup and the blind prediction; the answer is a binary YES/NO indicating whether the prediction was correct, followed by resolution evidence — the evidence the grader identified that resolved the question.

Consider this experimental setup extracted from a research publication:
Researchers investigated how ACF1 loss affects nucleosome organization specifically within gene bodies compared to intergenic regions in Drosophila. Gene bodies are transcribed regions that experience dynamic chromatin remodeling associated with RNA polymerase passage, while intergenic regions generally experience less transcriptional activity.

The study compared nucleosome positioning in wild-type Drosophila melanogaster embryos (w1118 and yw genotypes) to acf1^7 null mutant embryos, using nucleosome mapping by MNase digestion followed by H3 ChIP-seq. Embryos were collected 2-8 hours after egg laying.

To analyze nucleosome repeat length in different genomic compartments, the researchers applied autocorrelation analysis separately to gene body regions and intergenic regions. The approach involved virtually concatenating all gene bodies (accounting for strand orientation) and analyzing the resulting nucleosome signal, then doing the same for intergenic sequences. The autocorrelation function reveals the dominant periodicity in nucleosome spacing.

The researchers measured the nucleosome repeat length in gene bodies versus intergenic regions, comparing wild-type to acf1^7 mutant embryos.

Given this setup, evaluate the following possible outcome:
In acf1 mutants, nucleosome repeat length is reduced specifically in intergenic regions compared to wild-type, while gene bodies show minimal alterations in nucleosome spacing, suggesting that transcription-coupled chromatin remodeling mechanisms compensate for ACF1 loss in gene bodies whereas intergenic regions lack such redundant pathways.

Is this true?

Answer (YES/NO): NO